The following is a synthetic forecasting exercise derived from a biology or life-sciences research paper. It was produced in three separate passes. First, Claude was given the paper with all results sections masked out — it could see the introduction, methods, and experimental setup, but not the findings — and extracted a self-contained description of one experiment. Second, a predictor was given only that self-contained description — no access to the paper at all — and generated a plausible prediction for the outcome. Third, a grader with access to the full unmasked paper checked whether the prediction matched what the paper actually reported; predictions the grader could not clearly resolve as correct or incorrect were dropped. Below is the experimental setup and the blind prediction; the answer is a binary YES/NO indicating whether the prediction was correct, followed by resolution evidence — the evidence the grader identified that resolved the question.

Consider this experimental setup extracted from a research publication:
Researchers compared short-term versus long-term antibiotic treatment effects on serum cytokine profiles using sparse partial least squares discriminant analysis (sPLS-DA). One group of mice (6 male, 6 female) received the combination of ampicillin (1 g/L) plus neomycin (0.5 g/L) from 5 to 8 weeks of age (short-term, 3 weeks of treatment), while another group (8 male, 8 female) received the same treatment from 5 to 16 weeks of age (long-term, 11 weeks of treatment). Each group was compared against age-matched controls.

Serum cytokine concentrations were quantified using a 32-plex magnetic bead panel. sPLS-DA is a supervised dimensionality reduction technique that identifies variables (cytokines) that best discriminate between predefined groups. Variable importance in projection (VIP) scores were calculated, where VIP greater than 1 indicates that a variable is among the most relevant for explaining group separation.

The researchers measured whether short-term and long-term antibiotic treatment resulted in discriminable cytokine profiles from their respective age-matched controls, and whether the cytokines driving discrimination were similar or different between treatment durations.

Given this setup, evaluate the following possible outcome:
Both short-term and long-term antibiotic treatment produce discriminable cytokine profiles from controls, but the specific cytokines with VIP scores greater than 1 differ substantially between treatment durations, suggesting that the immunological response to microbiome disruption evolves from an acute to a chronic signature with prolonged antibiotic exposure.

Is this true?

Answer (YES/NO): NO